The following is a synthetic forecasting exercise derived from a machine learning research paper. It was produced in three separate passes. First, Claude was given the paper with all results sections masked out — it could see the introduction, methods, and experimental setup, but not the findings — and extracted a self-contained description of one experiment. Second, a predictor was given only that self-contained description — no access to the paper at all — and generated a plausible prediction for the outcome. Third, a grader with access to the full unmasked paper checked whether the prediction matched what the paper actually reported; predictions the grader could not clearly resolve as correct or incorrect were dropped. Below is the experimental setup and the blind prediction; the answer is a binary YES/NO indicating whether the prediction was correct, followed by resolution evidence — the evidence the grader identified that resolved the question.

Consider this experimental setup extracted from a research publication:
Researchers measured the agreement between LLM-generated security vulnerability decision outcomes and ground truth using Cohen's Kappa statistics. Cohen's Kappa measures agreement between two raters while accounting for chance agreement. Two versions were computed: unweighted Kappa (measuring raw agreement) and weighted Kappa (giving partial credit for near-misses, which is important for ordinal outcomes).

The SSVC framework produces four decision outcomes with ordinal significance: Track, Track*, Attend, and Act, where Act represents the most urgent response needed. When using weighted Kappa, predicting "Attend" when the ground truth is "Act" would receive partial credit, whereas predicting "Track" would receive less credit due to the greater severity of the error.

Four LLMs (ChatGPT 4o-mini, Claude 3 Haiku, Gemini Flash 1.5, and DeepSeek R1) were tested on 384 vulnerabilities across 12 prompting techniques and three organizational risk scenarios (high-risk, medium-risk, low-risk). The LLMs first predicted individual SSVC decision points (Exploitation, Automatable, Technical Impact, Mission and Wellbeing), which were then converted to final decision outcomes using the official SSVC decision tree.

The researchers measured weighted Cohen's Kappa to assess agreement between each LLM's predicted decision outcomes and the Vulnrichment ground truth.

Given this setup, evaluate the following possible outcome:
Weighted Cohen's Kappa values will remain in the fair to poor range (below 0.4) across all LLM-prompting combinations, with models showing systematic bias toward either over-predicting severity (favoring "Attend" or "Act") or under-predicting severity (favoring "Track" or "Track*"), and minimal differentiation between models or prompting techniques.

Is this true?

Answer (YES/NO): NO